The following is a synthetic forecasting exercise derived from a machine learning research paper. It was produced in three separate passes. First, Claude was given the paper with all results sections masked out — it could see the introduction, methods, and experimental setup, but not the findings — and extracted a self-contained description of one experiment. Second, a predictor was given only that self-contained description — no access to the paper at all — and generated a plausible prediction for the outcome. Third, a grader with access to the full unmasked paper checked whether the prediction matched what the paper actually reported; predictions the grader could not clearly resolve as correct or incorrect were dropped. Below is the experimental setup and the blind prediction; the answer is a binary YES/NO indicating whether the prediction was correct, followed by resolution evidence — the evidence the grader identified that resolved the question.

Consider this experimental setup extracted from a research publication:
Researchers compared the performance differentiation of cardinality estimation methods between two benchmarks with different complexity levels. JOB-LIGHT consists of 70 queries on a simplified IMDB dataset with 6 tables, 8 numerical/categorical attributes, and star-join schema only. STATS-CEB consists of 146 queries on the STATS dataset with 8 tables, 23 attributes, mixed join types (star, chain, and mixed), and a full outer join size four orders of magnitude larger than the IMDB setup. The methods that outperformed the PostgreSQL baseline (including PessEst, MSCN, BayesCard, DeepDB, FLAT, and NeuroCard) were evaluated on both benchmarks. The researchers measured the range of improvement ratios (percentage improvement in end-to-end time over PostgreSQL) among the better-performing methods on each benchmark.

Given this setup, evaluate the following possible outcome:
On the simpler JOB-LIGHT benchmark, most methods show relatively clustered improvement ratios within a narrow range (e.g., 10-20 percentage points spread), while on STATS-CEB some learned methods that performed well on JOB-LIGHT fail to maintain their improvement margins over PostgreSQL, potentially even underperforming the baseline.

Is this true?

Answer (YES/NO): YES